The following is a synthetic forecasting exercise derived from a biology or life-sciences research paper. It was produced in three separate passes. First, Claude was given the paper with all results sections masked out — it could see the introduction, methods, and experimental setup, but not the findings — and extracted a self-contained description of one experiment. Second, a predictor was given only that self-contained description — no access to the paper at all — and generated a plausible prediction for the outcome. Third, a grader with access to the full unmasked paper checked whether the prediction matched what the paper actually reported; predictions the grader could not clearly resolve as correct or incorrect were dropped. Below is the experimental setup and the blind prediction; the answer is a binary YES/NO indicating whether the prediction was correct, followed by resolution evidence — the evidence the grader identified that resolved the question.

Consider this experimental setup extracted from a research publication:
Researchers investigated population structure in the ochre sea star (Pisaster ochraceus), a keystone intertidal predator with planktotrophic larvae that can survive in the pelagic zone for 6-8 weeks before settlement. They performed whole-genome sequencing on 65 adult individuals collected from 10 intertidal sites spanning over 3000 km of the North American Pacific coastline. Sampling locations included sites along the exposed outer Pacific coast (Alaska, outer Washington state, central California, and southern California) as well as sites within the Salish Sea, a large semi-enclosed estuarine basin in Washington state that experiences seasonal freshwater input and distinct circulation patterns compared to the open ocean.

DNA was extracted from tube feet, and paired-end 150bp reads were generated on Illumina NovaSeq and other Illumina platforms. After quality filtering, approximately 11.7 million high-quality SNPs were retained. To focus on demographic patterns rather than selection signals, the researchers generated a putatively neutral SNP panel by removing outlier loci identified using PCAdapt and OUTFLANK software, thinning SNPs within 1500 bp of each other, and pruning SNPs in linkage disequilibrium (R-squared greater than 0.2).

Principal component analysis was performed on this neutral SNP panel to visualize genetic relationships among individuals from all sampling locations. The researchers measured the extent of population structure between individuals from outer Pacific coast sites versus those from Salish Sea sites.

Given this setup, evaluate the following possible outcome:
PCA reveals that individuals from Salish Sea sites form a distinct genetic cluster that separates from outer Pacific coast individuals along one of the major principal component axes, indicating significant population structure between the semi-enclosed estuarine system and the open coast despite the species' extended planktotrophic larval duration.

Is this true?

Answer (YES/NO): YES